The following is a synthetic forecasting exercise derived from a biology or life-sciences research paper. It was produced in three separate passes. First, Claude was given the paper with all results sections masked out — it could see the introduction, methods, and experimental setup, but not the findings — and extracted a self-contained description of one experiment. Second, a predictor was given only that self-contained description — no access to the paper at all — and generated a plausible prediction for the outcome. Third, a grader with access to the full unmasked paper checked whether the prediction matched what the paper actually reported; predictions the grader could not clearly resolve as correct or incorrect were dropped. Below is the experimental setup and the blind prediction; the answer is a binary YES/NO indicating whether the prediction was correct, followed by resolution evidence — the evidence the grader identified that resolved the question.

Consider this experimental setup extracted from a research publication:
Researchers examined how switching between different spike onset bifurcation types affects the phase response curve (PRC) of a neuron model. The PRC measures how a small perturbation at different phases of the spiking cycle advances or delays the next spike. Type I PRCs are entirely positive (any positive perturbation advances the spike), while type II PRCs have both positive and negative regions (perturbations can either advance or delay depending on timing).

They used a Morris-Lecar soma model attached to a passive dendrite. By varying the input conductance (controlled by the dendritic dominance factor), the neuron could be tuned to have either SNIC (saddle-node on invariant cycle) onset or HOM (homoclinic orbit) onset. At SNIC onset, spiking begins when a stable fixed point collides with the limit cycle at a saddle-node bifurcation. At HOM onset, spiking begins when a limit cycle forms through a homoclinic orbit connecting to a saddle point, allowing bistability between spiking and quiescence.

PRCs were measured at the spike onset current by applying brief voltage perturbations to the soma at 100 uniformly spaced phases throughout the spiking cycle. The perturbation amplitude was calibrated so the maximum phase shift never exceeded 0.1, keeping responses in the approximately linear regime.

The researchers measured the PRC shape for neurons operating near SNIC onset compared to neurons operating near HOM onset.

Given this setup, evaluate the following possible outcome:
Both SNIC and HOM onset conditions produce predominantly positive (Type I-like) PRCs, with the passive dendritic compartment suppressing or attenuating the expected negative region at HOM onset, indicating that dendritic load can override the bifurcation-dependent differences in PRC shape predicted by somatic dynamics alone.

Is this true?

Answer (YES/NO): NO